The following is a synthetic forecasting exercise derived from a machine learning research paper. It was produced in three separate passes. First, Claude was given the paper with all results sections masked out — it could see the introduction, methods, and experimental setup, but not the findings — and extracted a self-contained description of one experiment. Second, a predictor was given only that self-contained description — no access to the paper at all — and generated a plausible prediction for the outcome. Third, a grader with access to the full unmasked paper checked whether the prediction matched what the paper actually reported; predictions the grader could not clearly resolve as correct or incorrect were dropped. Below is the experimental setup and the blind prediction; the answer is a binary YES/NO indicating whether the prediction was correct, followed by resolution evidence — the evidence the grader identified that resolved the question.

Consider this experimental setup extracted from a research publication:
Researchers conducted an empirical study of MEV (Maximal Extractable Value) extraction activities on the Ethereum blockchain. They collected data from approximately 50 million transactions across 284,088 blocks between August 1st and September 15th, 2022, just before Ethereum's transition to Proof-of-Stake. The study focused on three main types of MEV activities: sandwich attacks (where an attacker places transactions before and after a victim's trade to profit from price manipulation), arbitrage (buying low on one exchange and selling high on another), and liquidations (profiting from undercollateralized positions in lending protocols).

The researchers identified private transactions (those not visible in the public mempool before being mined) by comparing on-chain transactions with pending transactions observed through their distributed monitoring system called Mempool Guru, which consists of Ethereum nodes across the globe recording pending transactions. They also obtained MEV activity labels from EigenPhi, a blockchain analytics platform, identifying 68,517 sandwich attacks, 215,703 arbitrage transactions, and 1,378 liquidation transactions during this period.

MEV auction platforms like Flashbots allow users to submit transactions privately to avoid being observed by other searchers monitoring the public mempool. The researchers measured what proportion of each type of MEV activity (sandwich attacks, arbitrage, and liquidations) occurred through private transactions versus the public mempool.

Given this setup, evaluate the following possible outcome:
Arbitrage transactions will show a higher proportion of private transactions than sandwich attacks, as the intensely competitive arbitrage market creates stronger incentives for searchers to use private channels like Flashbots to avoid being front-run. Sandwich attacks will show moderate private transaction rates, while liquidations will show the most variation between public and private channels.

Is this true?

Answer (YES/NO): NO